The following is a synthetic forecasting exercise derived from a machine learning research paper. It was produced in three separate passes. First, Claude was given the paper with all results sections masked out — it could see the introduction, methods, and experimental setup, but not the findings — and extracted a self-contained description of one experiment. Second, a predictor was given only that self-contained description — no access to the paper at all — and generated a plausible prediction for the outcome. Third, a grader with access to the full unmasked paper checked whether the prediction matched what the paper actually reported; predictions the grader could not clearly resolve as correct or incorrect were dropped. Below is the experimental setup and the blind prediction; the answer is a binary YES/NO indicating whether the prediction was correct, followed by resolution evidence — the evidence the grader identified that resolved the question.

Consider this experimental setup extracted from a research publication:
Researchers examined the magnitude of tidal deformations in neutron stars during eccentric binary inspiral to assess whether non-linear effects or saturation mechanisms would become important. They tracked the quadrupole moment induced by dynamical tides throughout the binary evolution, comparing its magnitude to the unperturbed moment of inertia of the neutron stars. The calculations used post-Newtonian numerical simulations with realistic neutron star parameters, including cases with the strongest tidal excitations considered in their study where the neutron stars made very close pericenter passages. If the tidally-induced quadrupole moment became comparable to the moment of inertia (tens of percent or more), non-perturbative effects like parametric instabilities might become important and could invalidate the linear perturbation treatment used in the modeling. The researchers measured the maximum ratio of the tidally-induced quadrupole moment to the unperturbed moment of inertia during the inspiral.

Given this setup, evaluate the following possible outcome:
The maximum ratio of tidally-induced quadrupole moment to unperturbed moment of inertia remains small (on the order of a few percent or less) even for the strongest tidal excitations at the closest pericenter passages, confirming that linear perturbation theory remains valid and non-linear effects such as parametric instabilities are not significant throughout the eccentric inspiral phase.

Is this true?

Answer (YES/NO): NO